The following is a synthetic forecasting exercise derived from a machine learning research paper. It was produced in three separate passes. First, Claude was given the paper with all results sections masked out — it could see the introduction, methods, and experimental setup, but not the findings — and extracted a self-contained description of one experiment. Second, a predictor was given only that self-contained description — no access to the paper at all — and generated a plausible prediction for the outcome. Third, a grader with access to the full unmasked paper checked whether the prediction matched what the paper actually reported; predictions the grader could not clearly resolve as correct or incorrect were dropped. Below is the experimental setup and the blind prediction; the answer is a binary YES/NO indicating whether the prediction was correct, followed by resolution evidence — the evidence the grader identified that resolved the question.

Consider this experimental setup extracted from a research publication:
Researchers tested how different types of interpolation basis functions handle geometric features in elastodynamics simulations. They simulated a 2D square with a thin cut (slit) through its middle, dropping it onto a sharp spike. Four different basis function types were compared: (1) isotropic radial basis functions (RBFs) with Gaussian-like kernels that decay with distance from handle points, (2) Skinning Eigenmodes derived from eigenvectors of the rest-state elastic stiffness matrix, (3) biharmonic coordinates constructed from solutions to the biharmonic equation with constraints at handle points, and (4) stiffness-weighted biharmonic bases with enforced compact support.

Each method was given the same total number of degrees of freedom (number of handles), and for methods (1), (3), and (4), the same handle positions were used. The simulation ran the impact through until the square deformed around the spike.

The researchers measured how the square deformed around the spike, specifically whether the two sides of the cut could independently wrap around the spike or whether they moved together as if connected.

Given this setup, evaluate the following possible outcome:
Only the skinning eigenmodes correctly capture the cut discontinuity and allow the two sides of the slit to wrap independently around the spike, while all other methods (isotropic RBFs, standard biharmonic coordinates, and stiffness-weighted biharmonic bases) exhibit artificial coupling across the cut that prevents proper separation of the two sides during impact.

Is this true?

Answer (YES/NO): NO